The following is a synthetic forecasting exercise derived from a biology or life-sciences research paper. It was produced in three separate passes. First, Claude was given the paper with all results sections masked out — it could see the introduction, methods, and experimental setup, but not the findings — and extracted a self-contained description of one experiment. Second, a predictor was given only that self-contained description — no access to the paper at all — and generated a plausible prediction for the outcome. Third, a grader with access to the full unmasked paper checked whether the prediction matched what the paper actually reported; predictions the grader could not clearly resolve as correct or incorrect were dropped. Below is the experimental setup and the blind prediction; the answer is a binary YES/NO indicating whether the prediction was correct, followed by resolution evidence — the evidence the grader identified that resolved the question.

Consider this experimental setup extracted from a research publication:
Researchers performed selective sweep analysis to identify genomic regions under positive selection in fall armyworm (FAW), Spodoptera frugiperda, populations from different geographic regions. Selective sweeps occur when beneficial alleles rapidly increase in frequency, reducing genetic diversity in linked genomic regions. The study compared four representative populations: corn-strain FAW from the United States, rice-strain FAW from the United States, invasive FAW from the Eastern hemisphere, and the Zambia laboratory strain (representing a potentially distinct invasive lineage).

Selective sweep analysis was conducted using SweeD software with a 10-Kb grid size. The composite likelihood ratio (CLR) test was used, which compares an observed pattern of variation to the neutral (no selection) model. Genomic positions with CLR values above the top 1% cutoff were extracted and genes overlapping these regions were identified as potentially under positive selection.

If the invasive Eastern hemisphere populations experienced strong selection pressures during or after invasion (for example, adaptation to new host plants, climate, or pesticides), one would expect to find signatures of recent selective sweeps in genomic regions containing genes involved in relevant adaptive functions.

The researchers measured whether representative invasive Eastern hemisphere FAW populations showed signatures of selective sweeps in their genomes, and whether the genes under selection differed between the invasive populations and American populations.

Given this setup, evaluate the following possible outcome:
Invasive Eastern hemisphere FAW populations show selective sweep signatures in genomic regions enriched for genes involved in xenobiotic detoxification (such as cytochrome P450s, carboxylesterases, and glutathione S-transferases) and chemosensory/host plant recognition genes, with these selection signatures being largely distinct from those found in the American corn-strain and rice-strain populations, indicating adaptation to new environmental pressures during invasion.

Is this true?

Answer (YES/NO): NO